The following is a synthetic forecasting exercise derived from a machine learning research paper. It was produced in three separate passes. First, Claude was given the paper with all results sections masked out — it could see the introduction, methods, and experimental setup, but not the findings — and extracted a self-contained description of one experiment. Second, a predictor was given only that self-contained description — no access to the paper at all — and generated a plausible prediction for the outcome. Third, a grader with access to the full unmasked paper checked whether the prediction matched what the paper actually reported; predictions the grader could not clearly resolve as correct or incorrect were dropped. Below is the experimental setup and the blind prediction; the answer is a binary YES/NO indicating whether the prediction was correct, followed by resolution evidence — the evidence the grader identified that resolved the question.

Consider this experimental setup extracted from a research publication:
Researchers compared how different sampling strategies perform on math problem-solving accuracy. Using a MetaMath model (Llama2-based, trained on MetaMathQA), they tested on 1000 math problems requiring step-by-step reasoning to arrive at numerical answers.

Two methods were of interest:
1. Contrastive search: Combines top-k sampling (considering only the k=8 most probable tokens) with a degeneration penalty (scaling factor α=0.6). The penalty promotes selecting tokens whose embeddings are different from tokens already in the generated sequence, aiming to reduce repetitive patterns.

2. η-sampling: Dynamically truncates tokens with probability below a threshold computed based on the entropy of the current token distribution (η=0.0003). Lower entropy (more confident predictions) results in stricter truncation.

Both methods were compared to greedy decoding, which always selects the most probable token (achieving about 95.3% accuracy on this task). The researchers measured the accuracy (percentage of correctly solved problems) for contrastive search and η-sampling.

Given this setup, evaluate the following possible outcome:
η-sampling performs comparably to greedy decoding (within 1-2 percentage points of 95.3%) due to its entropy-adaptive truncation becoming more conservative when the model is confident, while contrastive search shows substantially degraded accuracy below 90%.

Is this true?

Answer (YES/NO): NO